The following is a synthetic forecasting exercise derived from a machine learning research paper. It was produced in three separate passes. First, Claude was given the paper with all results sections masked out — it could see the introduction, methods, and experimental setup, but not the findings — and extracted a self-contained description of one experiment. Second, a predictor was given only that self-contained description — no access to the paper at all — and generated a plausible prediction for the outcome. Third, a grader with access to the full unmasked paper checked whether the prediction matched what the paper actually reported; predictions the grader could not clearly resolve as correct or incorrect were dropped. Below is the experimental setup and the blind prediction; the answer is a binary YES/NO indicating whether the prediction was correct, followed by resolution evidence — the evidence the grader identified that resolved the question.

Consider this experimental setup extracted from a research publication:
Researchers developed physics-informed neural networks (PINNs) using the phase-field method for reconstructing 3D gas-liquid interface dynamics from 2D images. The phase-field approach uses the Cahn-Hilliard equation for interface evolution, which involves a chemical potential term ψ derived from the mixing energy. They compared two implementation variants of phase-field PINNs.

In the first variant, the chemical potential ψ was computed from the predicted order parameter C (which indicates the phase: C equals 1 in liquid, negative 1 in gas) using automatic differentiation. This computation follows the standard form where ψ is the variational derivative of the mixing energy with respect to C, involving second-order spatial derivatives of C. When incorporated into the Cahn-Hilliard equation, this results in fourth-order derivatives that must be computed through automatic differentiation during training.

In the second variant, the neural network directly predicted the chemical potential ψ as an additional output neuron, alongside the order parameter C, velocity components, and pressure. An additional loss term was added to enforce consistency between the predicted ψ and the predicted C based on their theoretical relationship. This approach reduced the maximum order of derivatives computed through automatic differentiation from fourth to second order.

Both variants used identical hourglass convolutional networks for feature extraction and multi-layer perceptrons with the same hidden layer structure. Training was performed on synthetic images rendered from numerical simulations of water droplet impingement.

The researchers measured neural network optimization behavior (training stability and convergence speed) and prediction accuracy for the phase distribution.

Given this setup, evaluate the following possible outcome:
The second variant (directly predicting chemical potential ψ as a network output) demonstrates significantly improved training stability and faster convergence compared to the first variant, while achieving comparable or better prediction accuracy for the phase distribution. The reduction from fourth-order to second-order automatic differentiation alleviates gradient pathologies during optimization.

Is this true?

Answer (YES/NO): NO